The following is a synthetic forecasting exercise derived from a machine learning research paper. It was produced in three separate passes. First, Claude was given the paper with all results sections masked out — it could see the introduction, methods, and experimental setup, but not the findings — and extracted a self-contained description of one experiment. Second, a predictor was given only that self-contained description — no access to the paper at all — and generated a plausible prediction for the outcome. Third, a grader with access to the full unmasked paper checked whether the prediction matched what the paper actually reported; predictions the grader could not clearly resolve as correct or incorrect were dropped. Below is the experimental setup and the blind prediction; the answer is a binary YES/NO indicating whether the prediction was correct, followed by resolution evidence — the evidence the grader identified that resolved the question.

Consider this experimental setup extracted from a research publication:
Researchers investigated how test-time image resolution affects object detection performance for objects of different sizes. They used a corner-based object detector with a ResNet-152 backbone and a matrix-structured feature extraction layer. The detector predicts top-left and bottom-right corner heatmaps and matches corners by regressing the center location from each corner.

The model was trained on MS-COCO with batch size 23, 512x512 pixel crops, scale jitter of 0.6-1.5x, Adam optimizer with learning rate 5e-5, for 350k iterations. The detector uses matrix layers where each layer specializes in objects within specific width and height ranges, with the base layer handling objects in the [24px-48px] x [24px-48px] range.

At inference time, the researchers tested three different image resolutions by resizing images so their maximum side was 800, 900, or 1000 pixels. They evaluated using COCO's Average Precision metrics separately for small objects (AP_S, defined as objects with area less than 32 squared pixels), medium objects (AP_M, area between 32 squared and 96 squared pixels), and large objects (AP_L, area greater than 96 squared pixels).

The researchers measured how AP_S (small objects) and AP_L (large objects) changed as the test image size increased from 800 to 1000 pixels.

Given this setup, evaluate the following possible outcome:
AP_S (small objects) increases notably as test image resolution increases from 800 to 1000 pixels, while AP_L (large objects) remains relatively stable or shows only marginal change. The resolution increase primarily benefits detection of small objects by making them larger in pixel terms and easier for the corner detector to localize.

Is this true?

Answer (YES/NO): NO